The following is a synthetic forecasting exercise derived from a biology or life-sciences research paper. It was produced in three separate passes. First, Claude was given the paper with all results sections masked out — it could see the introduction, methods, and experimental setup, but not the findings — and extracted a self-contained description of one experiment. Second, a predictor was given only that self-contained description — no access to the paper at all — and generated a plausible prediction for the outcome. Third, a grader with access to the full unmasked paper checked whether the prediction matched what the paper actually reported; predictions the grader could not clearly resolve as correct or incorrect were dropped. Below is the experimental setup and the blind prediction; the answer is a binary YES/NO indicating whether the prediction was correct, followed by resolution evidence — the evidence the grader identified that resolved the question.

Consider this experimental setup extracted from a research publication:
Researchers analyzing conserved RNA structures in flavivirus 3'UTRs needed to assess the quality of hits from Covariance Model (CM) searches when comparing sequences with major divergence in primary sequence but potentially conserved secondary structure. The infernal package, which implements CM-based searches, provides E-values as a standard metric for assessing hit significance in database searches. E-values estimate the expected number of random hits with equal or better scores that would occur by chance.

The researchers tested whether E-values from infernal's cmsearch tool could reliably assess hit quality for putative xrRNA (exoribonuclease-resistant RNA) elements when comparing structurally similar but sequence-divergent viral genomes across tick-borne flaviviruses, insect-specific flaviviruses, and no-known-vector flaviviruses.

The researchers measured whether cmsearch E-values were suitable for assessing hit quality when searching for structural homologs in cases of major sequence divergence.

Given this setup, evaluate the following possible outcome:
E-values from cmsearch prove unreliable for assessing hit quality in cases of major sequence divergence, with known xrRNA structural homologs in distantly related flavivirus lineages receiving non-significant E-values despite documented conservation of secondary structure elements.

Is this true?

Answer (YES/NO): YES